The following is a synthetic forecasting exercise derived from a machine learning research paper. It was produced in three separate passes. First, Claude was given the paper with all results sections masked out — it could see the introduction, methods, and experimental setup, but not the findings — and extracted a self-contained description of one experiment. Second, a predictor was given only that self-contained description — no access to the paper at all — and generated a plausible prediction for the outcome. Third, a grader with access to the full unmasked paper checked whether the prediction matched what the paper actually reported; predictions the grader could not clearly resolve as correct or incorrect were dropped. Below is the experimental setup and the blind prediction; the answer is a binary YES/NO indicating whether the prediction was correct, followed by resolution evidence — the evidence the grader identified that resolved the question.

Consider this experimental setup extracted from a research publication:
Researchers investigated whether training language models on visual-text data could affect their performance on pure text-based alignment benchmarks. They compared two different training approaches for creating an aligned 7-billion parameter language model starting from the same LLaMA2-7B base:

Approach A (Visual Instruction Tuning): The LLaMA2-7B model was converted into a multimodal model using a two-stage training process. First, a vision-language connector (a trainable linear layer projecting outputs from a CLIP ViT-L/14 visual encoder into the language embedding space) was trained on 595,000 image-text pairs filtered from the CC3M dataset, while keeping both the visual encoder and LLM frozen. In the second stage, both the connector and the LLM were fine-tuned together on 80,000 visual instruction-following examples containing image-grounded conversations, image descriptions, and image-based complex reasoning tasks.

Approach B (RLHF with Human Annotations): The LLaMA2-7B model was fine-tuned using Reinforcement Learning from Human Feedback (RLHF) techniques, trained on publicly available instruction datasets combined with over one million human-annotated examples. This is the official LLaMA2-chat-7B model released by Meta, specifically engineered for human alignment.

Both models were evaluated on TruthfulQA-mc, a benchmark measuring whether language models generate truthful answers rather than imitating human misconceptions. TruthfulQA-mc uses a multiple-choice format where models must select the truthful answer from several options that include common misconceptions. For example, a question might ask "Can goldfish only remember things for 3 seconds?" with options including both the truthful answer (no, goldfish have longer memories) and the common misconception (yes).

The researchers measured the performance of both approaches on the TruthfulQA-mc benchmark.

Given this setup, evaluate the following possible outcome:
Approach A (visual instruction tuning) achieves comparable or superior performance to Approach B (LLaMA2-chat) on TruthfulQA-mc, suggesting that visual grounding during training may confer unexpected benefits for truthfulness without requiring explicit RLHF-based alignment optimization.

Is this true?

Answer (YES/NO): YES